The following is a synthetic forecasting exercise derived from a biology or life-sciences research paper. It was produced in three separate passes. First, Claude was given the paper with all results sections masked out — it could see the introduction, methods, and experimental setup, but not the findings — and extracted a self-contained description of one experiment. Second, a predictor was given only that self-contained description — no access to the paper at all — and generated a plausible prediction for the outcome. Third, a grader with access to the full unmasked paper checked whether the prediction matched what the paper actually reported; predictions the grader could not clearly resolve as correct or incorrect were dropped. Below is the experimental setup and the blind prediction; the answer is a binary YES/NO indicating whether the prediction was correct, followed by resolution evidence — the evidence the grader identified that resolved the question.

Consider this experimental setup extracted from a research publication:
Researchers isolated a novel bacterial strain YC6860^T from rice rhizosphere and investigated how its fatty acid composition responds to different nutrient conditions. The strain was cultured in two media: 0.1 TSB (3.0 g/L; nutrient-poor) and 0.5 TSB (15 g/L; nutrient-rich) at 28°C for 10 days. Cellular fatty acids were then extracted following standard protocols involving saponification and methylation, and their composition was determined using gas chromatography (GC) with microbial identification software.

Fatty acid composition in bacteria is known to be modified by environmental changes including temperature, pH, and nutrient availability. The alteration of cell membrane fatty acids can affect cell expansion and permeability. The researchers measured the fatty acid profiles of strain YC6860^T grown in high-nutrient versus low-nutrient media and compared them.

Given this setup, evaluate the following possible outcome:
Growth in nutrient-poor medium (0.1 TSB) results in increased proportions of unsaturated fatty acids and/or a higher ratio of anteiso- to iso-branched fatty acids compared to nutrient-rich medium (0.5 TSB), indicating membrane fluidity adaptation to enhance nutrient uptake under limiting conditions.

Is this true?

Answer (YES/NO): NO